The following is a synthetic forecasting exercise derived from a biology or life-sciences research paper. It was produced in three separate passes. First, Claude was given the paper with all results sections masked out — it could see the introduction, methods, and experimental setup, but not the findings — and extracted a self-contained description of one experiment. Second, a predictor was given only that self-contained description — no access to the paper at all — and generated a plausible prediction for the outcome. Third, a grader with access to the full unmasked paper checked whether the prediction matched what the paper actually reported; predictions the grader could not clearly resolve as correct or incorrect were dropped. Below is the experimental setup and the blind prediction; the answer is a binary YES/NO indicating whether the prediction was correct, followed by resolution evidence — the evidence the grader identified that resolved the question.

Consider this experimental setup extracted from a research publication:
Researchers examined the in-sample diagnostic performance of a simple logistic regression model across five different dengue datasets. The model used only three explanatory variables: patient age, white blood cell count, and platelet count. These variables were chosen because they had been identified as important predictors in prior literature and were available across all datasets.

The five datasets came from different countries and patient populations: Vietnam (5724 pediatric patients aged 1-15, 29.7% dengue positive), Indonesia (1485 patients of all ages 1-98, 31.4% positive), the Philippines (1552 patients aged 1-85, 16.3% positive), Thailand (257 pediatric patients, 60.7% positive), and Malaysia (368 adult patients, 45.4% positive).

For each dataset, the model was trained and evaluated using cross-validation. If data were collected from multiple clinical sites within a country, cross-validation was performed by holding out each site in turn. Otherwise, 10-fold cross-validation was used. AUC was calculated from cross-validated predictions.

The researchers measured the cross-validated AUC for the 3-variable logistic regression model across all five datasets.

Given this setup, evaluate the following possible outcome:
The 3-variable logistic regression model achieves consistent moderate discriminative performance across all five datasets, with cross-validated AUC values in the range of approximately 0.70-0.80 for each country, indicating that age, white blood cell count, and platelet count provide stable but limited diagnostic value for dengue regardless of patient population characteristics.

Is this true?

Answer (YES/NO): NO